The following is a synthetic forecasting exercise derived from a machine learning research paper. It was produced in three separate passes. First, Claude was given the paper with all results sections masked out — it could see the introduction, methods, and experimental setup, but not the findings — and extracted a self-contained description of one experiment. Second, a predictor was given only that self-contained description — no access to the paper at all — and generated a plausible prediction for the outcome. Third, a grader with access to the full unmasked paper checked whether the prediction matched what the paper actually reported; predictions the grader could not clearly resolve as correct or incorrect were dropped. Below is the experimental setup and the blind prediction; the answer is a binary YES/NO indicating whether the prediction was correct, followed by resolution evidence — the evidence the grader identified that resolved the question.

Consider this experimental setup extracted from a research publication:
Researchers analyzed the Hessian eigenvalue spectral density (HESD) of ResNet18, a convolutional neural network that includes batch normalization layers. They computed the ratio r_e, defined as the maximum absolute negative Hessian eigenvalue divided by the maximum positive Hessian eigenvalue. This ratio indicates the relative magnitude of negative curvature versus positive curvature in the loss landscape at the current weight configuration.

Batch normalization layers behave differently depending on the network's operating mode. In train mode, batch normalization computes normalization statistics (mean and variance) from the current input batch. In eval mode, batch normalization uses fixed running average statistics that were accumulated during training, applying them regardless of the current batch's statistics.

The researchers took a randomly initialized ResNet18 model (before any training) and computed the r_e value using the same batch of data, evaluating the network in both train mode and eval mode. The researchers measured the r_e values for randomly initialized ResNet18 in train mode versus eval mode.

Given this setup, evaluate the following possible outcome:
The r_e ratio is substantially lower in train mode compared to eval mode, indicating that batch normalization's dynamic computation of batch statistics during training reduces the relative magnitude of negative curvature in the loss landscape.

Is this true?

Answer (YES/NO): NO